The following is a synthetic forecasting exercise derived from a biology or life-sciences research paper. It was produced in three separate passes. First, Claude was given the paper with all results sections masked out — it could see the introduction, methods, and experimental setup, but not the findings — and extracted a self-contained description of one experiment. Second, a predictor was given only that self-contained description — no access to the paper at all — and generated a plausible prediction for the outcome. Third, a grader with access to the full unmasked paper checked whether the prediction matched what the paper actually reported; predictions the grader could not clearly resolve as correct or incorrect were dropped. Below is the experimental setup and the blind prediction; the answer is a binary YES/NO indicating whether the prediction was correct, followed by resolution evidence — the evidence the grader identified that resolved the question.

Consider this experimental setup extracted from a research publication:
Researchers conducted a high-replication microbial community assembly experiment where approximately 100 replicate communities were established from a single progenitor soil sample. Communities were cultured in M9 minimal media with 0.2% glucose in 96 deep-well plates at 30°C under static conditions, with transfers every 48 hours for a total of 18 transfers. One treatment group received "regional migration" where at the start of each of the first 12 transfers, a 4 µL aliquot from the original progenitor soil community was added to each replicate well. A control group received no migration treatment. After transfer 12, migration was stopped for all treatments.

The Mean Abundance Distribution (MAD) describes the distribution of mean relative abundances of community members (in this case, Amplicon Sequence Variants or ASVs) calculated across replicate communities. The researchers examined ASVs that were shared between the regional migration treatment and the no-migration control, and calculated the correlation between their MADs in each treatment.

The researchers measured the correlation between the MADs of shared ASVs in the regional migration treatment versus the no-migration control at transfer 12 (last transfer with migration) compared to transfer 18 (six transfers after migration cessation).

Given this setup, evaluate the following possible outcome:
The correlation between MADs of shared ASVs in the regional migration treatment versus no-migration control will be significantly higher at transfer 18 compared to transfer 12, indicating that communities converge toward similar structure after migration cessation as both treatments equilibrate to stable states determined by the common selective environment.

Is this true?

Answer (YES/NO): YES